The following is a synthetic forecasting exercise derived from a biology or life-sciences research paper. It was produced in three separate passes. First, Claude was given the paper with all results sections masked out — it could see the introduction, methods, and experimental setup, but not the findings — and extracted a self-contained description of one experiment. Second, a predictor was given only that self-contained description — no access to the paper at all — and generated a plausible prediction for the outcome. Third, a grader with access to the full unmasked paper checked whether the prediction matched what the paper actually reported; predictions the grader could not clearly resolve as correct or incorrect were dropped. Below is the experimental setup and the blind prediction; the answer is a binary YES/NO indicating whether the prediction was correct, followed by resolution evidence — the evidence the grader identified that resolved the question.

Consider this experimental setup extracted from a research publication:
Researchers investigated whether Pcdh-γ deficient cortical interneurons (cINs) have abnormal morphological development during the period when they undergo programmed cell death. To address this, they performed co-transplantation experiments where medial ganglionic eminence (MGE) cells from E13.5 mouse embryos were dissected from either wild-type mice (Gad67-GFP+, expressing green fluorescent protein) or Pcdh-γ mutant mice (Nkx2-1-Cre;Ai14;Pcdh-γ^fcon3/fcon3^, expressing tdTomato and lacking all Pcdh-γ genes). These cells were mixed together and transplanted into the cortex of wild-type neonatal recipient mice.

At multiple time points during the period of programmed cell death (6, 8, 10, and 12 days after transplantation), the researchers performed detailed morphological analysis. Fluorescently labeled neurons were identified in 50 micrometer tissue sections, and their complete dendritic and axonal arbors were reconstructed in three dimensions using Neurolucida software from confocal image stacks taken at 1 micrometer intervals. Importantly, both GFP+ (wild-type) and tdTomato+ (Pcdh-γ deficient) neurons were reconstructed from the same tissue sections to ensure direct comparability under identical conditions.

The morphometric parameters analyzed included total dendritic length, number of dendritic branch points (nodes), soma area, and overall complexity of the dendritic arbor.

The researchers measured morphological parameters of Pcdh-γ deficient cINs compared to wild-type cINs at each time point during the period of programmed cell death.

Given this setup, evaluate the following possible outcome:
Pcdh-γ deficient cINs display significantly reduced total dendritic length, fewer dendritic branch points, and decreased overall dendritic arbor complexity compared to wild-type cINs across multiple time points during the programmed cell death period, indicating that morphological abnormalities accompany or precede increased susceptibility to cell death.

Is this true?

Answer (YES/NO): NO